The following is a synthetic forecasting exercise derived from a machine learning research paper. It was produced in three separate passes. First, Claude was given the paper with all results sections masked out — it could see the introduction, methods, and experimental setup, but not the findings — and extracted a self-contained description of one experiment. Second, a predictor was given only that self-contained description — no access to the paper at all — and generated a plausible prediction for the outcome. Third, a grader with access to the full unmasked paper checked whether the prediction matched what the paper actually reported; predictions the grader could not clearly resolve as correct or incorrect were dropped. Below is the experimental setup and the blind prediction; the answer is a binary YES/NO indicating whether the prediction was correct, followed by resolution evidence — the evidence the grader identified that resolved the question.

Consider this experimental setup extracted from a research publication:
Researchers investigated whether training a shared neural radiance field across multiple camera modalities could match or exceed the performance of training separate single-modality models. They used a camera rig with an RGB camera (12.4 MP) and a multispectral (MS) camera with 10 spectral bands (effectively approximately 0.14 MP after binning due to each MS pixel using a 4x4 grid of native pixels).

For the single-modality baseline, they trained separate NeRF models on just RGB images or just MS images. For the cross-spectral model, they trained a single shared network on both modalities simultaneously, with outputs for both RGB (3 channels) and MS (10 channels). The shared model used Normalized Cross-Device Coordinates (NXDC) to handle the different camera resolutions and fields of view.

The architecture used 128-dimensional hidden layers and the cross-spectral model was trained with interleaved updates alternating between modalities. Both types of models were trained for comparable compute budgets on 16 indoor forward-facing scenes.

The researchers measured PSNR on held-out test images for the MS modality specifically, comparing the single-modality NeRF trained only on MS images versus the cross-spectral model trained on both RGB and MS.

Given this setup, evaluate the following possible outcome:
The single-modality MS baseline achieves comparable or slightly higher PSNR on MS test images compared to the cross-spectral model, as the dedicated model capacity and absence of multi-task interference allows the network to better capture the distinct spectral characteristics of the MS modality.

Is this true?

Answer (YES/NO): NO